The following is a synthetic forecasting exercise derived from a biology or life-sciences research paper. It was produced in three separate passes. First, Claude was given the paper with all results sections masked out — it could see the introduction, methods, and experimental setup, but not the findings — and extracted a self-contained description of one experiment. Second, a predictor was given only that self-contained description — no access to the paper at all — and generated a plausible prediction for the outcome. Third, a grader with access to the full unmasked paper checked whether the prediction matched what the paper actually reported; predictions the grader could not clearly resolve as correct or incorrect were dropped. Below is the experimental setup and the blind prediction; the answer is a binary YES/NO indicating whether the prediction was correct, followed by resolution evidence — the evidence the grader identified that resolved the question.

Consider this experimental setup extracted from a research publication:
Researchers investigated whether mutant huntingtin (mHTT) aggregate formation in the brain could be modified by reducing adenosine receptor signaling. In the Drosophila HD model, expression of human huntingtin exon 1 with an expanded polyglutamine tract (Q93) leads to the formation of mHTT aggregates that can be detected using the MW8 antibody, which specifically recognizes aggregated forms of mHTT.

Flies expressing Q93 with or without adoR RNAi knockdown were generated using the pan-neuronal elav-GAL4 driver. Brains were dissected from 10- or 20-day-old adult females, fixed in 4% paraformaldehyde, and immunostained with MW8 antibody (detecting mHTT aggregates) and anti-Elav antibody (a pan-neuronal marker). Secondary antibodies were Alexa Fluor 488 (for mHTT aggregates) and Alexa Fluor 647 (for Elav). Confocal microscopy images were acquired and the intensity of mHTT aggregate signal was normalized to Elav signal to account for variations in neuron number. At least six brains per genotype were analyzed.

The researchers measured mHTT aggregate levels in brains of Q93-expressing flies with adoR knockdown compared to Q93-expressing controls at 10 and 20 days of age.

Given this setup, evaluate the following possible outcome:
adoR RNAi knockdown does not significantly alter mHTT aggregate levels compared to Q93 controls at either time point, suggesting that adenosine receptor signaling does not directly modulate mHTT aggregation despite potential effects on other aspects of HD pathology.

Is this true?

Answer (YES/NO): NO